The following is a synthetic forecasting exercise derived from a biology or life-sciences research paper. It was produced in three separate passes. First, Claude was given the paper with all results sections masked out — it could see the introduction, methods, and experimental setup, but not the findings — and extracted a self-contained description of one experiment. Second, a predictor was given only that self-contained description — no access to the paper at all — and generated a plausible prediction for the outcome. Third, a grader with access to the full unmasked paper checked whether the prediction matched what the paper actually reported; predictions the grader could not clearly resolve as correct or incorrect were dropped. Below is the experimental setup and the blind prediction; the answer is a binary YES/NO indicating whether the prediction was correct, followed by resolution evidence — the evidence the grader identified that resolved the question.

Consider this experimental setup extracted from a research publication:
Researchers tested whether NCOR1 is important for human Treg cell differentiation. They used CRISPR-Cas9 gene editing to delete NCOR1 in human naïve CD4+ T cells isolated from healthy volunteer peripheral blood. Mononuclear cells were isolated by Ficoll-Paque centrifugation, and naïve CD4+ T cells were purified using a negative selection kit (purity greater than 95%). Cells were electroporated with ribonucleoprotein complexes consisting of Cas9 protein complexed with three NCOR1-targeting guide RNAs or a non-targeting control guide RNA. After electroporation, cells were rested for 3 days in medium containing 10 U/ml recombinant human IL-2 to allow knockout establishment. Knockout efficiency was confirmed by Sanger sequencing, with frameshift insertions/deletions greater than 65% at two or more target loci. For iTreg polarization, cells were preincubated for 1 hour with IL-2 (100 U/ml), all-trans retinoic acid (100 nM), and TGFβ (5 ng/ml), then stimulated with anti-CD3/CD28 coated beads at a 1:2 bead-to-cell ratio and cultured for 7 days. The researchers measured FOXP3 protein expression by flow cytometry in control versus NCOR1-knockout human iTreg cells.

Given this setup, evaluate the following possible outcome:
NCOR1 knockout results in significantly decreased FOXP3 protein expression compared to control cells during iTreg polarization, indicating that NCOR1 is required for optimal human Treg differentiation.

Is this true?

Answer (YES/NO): NO